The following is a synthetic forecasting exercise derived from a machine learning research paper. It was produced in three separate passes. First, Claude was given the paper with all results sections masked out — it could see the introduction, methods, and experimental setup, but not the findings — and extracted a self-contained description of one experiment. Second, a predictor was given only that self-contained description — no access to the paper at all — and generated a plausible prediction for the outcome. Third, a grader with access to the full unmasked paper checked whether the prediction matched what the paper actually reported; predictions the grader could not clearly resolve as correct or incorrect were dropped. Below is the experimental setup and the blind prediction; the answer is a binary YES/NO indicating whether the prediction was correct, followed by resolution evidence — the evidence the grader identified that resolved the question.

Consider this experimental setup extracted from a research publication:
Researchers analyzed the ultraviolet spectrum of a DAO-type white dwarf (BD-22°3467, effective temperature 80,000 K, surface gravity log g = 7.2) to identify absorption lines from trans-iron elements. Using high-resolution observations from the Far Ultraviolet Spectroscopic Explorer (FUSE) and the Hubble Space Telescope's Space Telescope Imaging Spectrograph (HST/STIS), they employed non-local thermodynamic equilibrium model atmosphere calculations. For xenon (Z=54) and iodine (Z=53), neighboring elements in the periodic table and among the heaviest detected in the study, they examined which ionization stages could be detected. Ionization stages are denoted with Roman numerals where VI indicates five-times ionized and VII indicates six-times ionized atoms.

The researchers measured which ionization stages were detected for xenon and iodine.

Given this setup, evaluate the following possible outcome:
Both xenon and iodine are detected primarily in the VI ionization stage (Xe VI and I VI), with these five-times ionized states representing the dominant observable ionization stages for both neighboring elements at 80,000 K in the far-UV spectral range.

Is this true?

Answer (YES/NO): NO